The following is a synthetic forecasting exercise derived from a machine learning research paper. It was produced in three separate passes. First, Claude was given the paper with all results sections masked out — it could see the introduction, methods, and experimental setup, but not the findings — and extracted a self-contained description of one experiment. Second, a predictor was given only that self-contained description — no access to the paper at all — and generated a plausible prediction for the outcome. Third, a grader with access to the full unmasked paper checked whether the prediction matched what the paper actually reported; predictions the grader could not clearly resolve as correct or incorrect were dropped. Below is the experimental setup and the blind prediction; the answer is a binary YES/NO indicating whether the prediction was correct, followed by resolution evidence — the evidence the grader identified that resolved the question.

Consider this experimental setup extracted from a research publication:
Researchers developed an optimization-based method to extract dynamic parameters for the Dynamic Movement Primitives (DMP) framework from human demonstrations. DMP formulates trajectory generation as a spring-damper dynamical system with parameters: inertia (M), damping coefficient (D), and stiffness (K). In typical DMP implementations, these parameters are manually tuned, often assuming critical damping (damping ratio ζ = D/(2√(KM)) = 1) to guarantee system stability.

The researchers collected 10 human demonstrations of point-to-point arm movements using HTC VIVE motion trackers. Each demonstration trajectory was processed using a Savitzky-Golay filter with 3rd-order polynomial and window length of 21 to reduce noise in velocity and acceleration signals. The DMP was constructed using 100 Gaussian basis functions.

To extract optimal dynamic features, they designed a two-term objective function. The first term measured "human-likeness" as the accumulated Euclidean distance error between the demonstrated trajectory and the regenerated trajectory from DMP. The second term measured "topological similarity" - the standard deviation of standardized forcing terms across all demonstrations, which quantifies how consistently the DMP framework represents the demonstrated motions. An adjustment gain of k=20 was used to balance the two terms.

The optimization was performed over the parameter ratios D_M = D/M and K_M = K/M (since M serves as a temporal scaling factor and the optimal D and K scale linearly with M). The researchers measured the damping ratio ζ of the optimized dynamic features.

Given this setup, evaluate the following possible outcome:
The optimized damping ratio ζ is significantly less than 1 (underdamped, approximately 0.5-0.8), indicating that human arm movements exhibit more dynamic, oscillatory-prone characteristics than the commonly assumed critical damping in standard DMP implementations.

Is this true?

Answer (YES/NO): NO